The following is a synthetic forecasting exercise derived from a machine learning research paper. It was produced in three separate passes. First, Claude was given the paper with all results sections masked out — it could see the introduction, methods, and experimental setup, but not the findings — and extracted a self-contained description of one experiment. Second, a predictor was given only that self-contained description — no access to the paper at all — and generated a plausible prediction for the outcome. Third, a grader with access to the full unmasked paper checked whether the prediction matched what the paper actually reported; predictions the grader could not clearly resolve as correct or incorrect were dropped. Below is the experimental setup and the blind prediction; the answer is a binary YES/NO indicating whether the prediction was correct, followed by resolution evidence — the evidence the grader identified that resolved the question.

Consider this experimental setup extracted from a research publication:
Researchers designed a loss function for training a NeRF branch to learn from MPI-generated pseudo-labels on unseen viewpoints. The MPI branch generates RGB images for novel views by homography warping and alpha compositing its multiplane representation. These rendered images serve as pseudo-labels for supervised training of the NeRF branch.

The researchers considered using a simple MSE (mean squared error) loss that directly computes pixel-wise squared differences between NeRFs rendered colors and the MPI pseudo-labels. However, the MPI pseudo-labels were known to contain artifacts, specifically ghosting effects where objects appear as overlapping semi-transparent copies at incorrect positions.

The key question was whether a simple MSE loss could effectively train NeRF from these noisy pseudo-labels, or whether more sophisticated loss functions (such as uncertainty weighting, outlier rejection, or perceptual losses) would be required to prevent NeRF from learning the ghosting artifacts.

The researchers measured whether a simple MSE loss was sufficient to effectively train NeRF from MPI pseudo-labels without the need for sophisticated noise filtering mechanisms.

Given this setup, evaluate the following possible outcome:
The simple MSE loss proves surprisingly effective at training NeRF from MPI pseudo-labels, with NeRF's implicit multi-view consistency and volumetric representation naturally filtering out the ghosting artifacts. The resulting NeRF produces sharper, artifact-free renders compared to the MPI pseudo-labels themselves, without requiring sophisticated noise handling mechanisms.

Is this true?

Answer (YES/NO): YES